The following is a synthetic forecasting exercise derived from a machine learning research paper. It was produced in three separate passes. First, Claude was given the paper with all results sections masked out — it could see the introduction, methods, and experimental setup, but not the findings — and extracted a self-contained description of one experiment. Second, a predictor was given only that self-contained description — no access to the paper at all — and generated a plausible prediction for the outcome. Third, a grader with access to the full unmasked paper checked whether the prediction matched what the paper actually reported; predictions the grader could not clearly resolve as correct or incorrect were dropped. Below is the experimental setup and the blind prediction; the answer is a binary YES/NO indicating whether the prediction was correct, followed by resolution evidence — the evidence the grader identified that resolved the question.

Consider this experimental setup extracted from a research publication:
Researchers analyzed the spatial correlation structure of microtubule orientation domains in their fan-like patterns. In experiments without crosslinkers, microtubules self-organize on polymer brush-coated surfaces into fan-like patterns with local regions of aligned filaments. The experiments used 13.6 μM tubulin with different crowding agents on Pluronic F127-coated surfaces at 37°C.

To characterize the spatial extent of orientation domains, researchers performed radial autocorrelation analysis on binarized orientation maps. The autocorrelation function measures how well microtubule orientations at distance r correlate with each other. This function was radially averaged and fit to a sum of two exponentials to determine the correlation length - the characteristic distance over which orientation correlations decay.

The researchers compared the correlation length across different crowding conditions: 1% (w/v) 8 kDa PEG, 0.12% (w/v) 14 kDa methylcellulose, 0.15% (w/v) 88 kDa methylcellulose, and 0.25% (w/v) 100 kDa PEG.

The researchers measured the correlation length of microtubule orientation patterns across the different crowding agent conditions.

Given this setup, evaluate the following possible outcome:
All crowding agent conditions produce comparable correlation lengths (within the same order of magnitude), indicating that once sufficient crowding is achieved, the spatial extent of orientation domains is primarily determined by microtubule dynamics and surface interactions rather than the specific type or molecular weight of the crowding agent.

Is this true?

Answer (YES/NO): NO